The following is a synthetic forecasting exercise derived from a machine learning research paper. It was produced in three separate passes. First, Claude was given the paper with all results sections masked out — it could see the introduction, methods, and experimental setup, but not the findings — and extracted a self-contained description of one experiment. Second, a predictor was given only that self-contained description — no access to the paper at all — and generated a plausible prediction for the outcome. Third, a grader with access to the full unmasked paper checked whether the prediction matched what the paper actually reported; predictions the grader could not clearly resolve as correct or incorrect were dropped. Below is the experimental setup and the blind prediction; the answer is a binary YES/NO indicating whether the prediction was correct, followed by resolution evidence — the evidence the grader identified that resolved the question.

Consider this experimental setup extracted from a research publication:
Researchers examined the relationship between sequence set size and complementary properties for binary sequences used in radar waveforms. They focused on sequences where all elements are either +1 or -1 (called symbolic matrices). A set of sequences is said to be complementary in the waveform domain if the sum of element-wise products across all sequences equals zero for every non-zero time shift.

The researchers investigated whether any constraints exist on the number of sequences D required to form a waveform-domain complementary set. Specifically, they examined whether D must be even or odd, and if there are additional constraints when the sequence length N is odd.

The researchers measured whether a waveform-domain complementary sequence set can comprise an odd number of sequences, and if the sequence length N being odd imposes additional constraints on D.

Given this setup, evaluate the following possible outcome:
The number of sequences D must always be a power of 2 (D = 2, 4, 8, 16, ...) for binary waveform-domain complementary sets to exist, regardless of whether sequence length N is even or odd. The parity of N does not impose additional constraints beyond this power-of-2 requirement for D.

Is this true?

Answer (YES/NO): NO